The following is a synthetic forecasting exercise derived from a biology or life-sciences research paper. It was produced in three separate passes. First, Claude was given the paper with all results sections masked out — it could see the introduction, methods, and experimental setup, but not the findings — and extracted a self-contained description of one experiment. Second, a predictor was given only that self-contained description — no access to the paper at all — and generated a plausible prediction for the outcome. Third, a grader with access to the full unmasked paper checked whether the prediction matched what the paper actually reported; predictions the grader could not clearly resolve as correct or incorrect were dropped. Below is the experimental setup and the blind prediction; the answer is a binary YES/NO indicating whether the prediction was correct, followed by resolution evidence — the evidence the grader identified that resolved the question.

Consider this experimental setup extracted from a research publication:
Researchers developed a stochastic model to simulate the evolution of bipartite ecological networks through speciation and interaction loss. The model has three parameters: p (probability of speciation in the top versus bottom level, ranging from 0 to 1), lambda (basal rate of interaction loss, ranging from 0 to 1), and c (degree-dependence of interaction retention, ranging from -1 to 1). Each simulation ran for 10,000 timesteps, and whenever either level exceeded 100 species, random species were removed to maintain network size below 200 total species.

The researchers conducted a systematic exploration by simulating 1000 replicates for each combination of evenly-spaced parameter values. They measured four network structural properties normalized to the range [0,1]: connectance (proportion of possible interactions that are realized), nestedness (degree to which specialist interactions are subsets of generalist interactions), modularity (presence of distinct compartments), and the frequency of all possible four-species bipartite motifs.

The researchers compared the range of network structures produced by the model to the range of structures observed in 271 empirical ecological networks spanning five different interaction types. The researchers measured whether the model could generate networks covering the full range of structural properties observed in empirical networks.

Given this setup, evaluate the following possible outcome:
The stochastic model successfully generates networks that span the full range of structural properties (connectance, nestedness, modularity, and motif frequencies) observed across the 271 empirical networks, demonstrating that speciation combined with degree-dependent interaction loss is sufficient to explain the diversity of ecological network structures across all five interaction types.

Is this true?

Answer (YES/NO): YES